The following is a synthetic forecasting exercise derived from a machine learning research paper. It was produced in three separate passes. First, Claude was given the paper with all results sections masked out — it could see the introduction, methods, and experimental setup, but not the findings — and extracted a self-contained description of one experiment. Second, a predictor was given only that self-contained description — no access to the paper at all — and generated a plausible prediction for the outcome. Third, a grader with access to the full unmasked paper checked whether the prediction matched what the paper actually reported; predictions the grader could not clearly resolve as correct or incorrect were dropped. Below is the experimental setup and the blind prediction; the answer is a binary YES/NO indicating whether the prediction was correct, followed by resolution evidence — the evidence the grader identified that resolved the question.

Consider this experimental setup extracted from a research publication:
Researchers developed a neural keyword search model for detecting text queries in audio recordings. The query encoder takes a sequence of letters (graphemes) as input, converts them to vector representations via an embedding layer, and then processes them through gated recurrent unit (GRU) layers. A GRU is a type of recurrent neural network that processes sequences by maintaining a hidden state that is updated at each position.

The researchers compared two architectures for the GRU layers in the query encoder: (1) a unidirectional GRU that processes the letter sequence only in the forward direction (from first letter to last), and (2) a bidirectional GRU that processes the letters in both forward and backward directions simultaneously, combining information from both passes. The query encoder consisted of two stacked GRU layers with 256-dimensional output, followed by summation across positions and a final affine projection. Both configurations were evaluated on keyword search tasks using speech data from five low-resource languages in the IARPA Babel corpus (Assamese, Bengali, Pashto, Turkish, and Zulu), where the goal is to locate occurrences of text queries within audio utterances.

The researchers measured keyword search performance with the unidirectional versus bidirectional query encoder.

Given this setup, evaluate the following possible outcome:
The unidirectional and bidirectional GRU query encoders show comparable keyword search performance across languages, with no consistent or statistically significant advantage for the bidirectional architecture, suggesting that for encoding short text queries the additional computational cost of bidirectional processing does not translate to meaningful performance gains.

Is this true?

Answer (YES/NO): NO